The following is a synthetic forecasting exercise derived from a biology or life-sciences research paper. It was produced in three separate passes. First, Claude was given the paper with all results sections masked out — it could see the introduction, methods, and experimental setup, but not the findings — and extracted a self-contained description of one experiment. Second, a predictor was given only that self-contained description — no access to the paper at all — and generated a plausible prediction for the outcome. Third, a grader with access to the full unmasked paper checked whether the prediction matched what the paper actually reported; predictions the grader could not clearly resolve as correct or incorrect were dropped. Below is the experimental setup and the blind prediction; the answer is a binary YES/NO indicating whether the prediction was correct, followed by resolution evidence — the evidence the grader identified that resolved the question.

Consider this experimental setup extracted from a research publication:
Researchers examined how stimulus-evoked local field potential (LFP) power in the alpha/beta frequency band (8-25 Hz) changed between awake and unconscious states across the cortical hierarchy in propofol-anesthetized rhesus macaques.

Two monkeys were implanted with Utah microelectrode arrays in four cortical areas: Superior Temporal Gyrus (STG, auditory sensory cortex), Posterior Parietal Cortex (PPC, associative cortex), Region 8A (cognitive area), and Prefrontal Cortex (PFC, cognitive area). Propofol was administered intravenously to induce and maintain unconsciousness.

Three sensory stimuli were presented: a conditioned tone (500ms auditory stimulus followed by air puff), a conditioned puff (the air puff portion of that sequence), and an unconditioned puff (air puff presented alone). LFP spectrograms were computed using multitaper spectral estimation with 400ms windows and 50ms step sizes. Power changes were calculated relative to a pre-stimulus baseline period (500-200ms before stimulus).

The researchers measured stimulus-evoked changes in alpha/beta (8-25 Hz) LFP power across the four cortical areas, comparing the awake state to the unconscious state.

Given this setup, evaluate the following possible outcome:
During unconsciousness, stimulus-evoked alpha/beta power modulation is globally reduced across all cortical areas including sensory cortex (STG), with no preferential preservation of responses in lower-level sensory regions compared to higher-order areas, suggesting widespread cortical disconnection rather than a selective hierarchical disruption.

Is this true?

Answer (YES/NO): NO